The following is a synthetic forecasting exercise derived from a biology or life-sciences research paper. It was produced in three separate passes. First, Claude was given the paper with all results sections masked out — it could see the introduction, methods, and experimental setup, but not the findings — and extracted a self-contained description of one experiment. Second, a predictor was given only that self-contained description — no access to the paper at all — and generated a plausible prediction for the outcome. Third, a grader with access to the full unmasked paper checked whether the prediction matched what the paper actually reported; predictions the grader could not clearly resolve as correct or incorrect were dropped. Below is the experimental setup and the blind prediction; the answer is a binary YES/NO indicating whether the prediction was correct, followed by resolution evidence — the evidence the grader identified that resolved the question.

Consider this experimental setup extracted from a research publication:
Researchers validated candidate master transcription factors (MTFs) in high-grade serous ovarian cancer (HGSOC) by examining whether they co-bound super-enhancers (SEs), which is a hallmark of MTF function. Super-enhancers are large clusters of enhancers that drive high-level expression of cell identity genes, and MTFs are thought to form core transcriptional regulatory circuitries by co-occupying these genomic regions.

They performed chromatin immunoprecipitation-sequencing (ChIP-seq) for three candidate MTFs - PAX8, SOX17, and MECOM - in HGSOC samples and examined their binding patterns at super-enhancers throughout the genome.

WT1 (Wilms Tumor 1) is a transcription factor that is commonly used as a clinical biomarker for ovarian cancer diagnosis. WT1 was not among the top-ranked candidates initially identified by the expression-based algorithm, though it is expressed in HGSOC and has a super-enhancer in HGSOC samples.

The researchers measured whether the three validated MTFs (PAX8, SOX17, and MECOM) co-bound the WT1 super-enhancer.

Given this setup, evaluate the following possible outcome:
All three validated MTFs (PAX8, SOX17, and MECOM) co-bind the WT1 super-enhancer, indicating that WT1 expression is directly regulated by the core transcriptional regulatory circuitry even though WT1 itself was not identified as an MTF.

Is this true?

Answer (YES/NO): YES